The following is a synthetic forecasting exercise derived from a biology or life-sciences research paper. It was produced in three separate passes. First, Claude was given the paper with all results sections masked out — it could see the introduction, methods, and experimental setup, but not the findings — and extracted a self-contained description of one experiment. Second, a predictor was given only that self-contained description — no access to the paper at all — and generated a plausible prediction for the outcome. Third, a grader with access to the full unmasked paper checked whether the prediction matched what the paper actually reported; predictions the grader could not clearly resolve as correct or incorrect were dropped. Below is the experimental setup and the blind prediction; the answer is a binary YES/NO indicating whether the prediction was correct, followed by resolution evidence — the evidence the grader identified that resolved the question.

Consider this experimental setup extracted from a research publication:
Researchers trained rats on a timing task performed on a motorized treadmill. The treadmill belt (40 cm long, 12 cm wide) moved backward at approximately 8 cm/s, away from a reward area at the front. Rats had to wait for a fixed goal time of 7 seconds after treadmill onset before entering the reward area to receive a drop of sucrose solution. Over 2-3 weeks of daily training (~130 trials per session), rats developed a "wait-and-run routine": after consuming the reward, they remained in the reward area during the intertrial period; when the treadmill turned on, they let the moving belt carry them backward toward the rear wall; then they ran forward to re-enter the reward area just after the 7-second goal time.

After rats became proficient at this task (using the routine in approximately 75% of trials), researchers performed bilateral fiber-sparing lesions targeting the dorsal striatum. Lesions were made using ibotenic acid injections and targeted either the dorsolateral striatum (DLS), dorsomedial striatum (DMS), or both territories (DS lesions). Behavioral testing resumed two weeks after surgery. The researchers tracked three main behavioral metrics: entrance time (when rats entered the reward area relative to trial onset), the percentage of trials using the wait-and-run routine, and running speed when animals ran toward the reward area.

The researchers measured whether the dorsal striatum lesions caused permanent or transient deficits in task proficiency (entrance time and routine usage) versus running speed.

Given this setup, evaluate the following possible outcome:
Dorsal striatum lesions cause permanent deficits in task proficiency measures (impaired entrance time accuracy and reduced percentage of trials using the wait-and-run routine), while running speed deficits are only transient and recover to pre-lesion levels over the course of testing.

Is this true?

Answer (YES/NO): NO